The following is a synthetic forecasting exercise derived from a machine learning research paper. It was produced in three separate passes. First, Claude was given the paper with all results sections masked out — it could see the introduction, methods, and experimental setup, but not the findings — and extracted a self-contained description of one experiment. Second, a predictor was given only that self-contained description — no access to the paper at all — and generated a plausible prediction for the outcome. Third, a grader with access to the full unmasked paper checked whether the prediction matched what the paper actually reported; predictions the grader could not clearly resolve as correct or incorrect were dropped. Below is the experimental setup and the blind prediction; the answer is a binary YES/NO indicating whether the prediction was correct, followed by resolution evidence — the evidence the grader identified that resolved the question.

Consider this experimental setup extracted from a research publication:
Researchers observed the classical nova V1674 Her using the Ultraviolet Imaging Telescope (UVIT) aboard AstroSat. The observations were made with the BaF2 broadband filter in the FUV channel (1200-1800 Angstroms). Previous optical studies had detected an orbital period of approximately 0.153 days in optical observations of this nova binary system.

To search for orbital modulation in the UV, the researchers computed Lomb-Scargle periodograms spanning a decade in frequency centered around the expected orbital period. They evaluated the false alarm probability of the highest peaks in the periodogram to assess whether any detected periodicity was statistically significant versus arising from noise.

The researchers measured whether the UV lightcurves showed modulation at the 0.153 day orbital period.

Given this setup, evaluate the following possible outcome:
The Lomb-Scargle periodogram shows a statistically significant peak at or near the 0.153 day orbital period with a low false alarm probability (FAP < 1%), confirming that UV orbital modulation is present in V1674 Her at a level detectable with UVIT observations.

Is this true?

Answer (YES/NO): NO